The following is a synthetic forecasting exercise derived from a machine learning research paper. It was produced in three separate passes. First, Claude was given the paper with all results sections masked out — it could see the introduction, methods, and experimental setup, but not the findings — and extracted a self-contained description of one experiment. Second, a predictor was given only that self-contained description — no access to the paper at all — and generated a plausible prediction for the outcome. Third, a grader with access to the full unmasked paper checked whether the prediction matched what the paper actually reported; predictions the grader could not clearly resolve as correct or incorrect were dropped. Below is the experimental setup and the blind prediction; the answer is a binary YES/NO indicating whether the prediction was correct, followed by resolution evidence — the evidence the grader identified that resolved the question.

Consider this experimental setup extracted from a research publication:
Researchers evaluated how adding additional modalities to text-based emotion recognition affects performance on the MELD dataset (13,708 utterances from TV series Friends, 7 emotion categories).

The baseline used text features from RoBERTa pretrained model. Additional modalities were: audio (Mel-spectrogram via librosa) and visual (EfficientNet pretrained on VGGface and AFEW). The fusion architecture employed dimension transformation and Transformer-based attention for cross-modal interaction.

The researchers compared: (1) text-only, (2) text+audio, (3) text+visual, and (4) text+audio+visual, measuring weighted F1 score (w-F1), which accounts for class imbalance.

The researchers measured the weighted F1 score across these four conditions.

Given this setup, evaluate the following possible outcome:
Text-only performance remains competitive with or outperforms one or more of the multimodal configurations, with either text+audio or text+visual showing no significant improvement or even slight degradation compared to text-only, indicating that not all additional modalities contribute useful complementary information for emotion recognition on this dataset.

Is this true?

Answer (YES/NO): NO